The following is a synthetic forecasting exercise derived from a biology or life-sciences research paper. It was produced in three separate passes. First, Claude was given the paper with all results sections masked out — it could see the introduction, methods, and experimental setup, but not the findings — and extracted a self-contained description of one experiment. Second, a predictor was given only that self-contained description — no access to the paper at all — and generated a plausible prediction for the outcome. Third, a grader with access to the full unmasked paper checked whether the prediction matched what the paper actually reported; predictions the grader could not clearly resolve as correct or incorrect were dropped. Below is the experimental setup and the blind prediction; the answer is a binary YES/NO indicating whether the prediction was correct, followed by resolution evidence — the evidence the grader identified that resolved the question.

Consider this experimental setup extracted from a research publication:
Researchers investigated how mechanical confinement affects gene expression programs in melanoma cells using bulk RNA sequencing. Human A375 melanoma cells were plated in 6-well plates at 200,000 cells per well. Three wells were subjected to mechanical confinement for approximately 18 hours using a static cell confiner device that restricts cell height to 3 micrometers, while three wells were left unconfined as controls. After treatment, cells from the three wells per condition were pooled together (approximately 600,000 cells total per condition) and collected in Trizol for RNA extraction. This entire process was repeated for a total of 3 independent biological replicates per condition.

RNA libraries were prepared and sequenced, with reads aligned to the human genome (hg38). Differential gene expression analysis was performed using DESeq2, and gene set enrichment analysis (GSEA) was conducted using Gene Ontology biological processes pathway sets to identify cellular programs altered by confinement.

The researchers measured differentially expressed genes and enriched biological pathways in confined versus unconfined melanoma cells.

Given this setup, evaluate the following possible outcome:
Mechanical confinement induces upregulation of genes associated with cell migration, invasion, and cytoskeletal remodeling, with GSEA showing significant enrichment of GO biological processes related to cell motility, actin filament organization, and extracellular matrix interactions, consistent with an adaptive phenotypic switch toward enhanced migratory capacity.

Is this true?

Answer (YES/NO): NO